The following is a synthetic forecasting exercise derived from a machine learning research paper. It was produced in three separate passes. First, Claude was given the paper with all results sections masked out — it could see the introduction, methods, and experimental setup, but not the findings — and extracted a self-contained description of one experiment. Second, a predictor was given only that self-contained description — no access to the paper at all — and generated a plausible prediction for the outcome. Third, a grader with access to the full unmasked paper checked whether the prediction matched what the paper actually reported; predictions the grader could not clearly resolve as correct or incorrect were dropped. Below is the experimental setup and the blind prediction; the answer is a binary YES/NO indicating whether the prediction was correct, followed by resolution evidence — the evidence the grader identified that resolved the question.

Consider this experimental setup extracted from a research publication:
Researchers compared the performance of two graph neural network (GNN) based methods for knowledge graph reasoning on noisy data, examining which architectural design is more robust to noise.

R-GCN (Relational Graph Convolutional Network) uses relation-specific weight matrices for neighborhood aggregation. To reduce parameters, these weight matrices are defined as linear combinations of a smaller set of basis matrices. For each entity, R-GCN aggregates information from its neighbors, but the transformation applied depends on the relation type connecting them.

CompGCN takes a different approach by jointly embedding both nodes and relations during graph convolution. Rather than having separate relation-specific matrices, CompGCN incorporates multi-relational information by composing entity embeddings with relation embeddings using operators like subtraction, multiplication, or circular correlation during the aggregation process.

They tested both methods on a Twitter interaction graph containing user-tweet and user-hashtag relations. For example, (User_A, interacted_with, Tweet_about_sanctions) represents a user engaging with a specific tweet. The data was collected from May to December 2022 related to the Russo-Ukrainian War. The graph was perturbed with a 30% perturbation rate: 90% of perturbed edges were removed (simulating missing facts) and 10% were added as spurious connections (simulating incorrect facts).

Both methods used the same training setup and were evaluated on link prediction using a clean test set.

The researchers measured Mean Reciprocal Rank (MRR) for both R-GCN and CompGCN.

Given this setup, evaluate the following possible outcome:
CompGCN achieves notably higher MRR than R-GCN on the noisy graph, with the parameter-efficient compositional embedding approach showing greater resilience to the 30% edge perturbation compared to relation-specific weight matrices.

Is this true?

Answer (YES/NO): YES